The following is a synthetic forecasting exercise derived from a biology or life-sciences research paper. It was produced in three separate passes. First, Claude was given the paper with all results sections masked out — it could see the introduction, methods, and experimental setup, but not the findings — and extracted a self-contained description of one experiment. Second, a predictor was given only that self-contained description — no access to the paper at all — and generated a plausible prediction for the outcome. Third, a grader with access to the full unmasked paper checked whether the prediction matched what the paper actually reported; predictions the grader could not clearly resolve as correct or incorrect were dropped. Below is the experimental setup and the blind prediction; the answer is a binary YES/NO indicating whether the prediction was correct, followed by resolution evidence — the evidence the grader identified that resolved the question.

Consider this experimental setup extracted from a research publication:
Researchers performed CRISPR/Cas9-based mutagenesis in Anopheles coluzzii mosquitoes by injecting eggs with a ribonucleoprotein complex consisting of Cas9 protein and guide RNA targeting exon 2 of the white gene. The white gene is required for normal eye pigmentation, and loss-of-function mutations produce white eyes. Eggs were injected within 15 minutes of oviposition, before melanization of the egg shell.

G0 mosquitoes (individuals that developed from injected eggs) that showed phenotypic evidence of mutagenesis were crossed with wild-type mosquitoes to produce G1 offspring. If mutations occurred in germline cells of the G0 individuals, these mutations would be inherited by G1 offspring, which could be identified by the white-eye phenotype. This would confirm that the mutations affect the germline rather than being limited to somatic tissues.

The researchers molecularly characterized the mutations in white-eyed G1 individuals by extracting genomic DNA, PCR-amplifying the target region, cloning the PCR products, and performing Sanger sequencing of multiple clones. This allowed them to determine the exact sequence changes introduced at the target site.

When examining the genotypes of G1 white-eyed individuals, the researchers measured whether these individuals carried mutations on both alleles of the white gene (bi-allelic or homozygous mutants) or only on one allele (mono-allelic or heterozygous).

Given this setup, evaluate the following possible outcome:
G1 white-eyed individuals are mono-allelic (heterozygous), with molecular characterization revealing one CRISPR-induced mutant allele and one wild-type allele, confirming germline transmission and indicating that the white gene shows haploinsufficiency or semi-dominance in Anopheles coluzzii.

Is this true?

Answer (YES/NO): NO